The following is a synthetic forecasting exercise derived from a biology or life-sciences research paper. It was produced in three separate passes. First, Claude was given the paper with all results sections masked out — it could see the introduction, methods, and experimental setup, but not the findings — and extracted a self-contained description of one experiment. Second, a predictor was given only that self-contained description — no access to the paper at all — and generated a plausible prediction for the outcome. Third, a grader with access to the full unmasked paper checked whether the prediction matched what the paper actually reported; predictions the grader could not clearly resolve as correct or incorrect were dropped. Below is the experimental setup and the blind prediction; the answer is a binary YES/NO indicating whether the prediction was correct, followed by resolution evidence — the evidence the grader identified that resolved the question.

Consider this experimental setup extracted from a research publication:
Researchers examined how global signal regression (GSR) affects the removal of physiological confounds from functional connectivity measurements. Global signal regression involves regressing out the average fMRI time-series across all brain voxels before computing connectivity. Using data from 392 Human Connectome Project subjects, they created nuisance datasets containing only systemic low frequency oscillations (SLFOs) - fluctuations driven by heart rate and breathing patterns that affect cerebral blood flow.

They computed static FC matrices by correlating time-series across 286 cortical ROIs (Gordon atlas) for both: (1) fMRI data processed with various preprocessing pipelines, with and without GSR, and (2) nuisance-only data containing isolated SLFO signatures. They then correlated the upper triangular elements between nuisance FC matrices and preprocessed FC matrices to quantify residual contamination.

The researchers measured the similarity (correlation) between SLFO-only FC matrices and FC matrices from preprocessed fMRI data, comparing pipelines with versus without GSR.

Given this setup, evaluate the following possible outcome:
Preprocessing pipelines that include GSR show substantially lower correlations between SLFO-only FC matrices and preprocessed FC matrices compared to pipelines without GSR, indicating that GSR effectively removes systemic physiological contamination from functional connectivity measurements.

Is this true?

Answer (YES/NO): YES